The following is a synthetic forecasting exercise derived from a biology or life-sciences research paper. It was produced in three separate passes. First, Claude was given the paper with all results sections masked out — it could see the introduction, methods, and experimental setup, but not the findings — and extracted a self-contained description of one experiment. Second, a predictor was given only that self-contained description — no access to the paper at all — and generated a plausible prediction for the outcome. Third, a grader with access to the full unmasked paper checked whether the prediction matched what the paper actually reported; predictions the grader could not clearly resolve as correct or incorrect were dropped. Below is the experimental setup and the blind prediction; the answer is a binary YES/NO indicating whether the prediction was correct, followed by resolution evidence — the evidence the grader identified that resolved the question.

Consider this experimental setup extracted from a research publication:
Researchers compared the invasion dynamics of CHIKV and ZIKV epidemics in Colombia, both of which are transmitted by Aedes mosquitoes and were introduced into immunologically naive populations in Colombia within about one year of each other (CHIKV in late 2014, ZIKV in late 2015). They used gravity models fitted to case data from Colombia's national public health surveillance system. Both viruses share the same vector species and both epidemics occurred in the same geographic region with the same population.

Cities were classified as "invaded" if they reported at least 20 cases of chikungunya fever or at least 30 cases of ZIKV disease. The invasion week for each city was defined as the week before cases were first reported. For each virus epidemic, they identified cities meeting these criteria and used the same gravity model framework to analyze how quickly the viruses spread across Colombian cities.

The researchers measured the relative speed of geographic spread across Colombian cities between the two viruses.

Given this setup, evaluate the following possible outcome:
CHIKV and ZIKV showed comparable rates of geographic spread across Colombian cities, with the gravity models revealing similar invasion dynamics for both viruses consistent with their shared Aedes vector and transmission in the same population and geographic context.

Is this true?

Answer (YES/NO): NO